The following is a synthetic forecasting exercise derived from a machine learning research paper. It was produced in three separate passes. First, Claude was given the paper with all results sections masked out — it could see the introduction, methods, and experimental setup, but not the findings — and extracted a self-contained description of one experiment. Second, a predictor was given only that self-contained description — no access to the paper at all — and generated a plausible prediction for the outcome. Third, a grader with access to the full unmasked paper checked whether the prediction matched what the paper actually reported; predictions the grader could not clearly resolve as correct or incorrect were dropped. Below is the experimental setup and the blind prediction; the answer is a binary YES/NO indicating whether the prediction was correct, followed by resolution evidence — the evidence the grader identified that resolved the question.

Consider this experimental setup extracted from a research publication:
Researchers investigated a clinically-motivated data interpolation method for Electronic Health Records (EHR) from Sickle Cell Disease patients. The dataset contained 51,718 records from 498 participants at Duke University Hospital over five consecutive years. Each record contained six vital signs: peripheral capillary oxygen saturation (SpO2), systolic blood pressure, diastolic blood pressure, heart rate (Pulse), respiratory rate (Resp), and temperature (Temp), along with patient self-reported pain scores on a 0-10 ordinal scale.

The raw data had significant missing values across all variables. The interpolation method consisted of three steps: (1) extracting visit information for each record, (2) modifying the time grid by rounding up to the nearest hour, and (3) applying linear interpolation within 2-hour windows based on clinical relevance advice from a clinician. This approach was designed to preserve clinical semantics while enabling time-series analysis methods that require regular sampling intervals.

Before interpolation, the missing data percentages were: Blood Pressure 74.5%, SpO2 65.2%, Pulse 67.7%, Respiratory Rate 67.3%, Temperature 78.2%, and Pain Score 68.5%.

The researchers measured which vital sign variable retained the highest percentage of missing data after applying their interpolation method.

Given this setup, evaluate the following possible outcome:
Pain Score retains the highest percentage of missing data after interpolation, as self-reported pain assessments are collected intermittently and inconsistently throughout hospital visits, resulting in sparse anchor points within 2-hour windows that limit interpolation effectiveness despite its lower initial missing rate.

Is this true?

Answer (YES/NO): NO